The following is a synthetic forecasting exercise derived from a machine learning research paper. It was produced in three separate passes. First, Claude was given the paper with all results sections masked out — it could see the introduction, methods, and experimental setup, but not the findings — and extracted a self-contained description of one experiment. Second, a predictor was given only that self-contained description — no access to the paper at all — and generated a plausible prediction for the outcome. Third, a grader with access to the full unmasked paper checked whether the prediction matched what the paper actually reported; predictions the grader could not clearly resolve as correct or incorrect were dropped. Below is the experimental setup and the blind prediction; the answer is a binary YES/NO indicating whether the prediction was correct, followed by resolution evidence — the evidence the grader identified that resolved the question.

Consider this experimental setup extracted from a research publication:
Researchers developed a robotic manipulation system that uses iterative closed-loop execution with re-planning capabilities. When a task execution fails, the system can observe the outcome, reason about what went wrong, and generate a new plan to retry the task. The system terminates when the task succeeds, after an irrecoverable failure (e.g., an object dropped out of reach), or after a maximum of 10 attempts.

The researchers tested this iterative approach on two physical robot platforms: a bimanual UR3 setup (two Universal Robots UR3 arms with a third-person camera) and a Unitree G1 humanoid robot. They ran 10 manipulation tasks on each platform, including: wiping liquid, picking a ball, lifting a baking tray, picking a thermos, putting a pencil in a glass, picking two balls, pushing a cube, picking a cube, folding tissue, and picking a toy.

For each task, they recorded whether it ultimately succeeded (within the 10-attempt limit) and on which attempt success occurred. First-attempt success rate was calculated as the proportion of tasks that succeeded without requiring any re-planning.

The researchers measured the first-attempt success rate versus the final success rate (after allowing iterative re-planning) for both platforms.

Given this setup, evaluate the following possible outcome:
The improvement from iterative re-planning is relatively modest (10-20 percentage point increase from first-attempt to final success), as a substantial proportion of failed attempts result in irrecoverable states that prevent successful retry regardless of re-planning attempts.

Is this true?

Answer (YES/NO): NO